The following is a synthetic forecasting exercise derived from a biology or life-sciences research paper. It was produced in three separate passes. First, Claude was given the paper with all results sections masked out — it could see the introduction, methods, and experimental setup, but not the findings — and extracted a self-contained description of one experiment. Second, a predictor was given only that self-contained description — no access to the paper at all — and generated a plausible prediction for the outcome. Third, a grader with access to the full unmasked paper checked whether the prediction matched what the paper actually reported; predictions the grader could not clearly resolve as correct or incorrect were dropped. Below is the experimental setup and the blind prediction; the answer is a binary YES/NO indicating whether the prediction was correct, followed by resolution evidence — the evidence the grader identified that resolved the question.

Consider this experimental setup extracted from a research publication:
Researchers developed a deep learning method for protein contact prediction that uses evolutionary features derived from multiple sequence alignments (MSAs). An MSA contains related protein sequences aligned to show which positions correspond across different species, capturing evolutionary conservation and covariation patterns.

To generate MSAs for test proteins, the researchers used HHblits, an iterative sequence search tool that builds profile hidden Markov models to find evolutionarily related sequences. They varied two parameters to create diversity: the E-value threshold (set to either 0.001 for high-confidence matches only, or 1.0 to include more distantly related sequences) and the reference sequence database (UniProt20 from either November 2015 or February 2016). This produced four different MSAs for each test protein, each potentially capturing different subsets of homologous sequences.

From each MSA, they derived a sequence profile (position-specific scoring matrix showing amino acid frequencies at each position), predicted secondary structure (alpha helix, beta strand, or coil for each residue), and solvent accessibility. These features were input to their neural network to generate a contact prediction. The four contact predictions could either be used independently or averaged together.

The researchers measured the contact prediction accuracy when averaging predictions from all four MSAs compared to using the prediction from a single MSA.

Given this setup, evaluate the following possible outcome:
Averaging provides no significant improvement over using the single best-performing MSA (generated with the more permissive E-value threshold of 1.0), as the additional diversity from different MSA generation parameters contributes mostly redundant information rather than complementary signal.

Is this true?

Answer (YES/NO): NO